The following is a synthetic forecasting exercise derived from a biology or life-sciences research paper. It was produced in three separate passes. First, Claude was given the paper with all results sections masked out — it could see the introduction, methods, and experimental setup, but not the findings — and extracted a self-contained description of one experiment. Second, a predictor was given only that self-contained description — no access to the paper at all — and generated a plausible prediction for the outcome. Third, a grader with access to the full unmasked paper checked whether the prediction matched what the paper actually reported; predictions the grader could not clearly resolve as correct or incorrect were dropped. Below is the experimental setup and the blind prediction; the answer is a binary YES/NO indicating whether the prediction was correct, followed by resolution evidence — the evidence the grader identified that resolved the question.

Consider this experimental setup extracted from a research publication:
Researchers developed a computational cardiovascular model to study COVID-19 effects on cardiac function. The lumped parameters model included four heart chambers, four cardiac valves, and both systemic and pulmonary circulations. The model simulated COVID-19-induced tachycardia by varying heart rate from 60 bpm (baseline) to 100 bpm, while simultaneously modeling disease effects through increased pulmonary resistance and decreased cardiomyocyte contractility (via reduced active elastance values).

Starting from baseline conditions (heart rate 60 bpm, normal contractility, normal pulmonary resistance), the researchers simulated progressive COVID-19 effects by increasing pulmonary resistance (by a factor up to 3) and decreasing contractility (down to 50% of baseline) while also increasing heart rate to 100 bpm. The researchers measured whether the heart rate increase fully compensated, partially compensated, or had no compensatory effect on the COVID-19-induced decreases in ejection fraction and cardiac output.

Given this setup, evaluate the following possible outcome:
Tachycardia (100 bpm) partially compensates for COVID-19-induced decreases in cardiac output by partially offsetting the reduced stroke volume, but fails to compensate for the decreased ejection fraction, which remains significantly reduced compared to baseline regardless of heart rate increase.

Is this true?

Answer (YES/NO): YES